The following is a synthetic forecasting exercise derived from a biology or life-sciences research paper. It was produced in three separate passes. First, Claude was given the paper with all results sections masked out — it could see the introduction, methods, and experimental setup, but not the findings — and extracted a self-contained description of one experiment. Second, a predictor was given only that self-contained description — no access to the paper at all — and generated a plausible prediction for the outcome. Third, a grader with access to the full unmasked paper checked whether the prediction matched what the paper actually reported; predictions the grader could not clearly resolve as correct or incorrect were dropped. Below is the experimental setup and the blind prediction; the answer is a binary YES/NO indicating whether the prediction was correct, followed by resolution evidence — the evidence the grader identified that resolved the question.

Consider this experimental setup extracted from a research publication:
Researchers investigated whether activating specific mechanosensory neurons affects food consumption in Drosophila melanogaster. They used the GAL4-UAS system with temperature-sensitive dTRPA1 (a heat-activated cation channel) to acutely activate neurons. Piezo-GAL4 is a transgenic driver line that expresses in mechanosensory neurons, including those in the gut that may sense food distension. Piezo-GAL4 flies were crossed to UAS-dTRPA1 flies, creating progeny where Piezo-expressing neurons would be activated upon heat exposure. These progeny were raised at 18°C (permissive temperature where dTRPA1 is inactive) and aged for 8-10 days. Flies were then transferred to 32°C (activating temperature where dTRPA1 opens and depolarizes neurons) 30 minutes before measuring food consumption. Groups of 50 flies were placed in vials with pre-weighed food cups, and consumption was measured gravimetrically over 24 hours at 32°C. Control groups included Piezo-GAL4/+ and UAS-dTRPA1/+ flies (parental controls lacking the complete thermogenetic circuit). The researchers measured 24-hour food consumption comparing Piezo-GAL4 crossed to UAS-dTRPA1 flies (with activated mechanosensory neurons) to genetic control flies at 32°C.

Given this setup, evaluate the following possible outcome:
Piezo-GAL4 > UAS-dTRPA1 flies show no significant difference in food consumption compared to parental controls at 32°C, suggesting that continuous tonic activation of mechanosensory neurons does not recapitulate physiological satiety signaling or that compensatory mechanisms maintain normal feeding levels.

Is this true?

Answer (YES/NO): NO